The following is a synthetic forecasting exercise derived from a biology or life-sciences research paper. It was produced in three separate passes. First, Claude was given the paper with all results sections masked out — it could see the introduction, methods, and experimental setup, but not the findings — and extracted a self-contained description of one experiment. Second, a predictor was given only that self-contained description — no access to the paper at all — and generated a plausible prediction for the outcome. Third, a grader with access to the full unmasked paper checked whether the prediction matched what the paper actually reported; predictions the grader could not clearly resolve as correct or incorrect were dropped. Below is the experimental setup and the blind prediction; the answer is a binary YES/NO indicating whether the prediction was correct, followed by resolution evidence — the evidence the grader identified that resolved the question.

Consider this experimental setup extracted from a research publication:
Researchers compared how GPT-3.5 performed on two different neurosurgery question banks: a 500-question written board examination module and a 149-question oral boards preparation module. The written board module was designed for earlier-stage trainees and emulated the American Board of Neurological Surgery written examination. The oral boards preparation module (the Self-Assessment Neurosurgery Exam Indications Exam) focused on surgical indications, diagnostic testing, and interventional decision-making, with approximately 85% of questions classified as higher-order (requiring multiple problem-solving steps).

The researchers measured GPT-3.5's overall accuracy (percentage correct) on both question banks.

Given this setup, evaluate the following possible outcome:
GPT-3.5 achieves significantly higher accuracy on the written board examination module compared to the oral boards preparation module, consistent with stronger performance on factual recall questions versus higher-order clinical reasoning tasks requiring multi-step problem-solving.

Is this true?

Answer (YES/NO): YES